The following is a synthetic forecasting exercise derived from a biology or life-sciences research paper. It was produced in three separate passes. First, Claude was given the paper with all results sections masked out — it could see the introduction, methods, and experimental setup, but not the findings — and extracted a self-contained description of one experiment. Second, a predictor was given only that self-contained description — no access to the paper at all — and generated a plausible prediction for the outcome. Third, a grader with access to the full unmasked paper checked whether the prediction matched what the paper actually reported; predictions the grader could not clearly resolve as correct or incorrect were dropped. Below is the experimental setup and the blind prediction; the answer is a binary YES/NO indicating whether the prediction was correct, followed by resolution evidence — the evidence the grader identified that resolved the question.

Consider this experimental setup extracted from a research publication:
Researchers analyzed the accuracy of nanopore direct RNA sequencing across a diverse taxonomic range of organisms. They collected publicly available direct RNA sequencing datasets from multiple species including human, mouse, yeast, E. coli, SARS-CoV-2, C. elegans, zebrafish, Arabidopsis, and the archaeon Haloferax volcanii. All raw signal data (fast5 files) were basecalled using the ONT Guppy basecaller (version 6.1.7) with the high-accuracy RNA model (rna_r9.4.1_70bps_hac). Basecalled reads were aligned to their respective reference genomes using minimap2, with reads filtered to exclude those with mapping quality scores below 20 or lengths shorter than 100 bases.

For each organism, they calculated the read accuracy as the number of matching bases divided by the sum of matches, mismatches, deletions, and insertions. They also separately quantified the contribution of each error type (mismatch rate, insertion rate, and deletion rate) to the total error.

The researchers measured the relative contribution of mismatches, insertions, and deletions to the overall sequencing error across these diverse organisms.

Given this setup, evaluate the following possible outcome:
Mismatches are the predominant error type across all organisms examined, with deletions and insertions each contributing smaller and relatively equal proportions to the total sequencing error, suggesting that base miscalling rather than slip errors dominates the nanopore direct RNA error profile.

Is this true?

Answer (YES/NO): NO